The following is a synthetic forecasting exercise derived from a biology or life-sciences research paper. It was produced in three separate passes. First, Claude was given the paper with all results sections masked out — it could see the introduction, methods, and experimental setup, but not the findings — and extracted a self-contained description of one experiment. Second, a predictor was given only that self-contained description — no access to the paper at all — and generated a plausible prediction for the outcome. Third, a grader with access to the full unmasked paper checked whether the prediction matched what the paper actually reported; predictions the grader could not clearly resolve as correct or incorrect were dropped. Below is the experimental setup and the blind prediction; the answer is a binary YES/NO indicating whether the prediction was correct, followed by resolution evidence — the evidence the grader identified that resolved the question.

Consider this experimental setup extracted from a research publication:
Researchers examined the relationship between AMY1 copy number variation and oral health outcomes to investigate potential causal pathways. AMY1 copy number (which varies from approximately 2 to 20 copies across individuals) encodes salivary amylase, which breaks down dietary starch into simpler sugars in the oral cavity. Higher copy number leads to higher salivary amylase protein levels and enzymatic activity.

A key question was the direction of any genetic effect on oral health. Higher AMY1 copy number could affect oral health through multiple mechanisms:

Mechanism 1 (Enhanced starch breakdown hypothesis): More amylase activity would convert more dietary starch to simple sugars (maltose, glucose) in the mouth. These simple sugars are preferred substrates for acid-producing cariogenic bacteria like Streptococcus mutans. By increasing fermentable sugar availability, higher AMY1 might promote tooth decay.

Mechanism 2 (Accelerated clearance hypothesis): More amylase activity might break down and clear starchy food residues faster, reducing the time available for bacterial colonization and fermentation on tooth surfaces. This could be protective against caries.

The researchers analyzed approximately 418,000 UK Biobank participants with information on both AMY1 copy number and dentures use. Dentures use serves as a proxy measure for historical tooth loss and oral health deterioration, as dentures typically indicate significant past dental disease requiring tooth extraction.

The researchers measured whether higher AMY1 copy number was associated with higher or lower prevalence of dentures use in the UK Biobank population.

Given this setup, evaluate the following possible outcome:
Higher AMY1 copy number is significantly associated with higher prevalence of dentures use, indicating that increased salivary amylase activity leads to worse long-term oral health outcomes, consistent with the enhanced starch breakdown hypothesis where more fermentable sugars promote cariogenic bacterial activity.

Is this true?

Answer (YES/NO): YES